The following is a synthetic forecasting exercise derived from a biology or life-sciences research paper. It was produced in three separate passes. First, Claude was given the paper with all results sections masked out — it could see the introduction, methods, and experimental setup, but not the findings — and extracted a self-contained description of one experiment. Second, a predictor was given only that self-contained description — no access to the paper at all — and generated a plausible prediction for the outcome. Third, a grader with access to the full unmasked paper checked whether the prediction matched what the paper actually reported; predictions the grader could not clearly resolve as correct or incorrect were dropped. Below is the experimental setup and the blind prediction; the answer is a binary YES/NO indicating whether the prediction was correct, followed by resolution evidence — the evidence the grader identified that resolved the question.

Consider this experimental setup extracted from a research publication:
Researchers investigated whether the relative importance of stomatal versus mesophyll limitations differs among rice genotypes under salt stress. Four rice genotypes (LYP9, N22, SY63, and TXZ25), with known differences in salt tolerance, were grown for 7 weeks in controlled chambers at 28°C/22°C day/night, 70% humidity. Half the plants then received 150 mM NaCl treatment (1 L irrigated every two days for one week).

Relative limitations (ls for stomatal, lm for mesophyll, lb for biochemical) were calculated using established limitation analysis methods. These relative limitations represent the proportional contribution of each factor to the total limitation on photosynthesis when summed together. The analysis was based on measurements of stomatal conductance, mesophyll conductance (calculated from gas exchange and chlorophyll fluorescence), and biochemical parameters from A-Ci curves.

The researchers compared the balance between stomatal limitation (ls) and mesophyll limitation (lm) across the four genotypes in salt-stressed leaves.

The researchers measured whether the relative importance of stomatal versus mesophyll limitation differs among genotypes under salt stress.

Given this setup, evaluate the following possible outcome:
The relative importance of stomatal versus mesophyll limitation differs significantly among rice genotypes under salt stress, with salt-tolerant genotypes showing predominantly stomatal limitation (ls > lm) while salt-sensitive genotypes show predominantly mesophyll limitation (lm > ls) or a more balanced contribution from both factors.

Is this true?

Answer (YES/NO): YES